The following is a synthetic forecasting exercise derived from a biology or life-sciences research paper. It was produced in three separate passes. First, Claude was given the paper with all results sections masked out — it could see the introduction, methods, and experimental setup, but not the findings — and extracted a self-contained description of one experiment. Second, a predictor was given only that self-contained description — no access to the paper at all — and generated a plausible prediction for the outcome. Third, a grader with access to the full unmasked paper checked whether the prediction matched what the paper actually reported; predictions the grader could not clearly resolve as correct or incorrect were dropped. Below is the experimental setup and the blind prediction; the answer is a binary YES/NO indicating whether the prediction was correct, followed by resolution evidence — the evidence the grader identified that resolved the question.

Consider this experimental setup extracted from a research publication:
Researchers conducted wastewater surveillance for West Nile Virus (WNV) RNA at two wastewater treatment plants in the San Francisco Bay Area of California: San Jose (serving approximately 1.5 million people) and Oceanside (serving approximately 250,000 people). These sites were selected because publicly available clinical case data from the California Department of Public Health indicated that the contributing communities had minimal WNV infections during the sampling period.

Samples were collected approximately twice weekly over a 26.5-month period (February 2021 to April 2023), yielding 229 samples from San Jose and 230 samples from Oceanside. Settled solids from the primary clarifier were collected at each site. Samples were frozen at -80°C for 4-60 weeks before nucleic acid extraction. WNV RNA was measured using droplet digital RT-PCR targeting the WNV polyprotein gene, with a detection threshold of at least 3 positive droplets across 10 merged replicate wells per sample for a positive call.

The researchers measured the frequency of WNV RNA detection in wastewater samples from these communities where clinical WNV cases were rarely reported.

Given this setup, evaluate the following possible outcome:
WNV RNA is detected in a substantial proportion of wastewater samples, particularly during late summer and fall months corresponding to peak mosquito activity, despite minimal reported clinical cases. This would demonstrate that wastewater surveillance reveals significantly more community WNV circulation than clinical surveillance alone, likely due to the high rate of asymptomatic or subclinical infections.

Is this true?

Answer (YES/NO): NO